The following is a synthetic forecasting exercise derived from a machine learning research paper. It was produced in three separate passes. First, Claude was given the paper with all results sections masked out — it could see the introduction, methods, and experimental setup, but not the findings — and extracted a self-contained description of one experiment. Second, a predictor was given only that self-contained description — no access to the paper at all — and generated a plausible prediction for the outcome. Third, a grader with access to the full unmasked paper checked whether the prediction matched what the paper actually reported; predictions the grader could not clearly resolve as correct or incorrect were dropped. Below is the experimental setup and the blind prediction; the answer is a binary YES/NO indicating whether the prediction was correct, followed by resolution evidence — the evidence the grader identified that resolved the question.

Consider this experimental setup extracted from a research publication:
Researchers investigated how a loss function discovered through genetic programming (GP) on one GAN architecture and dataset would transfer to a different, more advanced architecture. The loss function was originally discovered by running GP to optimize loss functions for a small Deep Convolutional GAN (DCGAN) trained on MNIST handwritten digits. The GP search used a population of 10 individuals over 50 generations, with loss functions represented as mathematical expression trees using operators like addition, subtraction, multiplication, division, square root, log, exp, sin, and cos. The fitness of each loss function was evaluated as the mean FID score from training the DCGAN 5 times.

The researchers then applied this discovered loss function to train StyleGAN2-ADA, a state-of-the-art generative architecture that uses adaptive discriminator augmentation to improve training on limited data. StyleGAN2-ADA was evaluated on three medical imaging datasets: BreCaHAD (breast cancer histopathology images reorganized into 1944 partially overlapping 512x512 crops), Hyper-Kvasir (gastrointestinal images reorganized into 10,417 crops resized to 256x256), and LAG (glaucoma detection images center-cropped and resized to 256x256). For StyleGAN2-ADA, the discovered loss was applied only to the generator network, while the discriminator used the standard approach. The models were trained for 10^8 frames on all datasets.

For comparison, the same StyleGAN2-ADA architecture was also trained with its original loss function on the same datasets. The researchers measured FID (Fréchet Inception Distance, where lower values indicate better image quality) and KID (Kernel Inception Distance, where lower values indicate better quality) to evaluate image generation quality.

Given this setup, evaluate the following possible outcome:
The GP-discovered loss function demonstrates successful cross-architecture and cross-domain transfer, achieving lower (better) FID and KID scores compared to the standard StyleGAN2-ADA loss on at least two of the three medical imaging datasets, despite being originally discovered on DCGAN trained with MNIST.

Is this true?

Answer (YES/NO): NO